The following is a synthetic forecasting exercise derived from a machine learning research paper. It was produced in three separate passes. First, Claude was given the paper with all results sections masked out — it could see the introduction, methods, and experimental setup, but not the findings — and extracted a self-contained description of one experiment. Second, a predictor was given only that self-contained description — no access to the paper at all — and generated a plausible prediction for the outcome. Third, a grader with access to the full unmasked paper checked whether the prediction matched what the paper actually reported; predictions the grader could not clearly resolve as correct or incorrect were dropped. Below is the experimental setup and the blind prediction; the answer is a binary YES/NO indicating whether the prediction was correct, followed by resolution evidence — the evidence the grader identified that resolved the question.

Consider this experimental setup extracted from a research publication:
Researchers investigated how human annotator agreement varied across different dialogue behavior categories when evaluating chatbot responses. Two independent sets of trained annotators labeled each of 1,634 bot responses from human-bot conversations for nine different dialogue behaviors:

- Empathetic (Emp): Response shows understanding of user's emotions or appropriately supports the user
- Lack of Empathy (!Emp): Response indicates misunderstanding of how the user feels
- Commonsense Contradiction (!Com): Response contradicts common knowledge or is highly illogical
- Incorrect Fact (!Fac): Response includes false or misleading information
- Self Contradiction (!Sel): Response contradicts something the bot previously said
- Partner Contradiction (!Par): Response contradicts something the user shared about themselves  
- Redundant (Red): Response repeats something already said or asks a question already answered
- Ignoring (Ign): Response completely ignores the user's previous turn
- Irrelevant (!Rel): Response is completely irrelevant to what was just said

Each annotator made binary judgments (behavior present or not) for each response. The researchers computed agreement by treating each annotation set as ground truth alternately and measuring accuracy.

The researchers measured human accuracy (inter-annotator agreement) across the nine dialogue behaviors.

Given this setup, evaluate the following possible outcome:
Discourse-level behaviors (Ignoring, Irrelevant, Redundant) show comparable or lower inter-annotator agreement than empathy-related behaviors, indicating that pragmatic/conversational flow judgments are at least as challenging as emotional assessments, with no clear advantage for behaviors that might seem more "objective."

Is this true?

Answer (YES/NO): NO